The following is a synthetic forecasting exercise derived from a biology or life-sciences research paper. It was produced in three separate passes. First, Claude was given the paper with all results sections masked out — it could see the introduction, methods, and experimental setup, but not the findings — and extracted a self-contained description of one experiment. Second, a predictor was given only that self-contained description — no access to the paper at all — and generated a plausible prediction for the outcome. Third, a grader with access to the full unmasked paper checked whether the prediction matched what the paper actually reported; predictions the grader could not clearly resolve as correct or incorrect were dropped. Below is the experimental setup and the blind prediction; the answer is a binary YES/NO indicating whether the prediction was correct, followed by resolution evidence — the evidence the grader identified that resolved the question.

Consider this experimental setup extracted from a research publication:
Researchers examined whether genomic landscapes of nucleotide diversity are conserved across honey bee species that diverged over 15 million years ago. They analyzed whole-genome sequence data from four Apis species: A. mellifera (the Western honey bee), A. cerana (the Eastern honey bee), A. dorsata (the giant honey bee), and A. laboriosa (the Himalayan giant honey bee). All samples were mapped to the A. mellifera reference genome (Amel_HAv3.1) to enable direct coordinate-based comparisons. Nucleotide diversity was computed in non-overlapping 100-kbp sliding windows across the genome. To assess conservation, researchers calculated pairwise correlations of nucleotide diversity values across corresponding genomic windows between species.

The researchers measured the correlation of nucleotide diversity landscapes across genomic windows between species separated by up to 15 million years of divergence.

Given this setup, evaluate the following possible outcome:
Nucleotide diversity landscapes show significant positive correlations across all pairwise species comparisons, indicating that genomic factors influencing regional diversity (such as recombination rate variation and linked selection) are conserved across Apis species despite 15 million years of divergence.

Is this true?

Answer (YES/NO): YES